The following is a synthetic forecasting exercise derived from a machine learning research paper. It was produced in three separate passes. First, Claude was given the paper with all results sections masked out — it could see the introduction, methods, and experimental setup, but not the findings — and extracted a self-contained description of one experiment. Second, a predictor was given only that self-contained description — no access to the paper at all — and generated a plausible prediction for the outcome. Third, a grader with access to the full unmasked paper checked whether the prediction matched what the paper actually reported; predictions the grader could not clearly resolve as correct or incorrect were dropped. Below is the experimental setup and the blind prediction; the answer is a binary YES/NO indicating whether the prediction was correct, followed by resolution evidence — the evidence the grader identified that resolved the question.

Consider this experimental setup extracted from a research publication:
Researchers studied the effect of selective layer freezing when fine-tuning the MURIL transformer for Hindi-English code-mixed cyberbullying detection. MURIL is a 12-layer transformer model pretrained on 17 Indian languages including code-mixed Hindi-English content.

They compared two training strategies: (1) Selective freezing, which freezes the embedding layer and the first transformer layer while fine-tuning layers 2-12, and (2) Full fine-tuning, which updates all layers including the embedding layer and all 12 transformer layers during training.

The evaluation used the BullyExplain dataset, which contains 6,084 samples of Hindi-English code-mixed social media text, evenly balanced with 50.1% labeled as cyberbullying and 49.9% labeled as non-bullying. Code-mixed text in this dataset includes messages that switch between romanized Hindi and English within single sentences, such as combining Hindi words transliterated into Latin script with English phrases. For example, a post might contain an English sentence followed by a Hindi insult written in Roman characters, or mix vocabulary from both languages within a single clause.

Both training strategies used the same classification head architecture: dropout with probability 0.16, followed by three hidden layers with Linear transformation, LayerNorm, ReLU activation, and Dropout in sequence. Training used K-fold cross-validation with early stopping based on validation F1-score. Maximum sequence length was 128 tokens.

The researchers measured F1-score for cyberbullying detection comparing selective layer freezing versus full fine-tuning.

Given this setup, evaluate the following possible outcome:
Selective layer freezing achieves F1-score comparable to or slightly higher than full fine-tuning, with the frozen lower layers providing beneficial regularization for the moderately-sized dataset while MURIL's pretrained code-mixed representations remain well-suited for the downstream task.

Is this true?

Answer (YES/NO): YES